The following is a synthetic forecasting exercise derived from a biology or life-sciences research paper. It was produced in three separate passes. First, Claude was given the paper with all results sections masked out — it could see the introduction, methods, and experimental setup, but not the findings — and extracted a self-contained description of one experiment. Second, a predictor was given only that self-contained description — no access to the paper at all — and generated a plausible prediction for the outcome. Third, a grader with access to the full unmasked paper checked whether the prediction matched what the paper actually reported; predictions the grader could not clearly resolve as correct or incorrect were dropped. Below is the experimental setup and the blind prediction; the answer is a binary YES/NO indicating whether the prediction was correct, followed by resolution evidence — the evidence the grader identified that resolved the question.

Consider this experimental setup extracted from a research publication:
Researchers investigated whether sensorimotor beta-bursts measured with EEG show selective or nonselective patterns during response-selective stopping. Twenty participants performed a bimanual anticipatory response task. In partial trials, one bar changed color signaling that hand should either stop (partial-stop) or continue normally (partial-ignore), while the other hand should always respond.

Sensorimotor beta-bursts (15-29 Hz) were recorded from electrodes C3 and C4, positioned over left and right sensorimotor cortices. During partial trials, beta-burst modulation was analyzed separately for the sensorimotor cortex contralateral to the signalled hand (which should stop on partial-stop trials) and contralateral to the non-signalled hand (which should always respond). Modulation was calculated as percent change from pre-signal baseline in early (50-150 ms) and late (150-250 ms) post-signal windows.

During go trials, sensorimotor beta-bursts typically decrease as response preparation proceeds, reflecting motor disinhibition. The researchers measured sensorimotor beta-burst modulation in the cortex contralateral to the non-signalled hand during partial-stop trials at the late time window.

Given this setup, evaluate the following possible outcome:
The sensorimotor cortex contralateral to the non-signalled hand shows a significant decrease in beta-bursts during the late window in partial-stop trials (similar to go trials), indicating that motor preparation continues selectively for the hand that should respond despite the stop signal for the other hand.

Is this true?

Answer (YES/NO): NO